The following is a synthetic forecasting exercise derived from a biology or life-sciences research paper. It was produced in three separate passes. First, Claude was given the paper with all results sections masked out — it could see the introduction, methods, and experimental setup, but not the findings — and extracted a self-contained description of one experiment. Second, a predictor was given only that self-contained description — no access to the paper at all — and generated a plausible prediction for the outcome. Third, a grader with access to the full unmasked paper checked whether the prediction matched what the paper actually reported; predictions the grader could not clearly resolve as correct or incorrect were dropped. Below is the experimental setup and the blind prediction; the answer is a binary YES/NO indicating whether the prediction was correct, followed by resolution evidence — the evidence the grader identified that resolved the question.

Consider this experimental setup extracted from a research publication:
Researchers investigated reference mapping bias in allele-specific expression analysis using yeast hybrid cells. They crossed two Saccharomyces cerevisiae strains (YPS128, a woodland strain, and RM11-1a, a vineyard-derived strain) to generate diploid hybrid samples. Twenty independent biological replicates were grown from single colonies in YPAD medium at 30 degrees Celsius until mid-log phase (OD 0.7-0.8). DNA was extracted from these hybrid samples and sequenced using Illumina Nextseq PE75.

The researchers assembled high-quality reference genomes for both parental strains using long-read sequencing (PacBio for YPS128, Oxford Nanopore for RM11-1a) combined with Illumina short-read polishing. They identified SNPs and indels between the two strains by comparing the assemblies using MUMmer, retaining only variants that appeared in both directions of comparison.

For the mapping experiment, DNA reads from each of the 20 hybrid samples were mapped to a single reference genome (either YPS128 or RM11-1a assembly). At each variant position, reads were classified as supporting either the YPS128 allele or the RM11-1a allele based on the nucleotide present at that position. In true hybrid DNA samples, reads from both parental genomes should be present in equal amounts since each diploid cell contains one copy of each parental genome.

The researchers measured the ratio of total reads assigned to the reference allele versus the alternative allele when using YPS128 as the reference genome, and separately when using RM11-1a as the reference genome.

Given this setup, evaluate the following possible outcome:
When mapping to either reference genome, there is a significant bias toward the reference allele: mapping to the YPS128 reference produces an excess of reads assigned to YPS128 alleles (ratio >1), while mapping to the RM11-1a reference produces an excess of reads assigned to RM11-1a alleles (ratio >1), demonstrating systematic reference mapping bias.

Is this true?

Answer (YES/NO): YES